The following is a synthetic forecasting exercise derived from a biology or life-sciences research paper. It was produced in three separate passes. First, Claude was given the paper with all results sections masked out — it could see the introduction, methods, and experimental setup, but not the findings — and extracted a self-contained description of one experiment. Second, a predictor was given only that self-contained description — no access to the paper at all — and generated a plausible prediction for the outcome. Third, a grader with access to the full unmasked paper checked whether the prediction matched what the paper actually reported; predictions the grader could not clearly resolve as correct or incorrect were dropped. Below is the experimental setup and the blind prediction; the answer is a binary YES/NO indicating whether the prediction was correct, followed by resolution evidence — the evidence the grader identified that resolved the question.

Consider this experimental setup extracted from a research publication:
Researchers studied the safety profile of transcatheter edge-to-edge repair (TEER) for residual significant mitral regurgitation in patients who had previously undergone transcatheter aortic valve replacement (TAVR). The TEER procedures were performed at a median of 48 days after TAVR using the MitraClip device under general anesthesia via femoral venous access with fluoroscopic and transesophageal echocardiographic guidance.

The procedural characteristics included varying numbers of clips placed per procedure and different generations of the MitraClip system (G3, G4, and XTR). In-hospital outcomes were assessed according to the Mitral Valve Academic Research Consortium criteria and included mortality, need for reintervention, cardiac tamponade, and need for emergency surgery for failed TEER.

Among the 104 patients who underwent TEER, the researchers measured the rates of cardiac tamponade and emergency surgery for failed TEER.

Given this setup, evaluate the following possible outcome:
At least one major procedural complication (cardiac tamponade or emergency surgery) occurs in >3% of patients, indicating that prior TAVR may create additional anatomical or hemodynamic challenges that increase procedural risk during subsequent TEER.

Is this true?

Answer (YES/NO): NO